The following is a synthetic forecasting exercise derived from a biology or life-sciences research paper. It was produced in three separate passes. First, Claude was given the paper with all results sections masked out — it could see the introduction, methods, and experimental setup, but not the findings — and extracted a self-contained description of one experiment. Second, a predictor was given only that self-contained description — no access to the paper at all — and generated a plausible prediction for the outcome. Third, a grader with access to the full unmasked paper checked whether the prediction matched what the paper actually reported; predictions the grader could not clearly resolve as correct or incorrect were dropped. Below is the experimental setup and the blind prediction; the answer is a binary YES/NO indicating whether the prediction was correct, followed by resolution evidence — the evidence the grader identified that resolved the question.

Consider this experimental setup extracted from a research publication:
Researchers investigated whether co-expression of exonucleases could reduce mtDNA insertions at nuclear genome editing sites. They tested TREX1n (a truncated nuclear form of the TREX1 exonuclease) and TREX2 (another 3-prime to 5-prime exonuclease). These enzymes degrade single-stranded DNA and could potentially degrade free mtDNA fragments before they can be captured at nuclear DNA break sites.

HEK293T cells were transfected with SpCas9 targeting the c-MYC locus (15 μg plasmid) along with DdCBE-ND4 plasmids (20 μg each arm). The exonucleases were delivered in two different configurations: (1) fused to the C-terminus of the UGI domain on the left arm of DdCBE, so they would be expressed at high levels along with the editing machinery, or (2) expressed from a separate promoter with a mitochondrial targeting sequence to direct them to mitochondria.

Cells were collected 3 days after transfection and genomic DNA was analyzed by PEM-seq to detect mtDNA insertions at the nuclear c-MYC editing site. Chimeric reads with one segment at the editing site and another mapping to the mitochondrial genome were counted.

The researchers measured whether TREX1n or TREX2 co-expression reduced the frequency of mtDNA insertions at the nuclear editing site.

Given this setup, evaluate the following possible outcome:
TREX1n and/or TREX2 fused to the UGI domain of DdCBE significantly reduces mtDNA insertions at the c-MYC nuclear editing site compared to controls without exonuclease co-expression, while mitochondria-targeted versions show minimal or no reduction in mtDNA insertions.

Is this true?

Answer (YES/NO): NO